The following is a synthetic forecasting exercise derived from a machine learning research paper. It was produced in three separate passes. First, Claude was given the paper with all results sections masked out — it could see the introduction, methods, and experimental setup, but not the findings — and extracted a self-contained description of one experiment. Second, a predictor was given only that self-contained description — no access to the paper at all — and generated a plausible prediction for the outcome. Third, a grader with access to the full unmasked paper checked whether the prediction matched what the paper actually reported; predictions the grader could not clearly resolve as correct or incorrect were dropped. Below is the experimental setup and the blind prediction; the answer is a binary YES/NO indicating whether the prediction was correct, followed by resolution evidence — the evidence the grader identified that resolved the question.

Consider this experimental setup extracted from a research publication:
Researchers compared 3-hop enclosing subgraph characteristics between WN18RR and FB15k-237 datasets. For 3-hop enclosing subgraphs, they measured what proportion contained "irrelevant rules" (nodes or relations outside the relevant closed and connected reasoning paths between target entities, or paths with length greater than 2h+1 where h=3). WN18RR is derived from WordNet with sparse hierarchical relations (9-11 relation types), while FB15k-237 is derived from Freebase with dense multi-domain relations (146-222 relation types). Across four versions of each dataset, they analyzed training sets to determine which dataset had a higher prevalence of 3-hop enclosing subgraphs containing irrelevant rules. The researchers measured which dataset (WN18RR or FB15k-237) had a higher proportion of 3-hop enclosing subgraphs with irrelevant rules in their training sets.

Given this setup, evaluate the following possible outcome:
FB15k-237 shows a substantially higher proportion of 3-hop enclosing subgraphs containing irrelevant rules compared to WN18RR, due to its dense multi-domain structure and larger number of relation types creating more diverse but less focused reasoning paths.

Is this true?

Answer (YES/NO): YES